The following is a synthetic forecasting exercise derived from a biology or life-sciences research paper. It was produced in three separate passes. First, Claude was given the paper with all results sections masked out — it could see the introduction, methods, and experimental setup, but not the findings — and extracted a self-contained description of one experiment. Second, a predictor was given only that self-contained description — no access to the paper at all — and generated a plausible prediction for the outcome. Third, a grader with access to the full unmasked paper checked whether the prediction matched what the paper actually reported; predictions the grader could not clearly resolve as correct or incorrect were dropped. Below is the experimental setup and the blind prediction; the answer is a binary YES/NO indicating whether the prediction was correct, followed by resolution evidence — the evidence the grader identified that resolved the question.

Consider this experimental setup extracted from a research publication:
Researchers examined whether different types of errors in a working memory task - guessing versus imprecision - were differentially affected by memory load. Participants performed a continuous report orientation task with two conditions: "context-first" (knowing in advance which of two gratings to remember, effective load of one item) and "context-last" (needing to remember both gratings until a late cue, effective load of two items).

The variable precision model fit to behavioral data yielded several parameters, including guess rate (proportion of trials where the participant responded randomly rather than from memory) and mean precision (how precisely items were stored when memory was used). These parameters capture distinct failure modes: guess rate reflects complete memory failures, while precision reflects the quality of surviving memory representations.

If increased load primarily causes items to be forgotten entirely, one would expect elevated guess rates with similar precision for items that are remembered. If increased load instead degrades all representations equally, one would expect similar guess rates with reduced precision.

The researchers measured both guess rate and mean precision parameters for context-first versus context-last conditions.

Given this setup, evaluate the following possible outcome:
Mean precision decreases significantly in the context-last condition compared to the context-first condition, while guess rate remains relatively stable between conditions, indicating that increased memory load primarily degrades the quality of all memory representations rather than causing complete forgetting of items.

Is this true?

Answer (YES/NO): YES